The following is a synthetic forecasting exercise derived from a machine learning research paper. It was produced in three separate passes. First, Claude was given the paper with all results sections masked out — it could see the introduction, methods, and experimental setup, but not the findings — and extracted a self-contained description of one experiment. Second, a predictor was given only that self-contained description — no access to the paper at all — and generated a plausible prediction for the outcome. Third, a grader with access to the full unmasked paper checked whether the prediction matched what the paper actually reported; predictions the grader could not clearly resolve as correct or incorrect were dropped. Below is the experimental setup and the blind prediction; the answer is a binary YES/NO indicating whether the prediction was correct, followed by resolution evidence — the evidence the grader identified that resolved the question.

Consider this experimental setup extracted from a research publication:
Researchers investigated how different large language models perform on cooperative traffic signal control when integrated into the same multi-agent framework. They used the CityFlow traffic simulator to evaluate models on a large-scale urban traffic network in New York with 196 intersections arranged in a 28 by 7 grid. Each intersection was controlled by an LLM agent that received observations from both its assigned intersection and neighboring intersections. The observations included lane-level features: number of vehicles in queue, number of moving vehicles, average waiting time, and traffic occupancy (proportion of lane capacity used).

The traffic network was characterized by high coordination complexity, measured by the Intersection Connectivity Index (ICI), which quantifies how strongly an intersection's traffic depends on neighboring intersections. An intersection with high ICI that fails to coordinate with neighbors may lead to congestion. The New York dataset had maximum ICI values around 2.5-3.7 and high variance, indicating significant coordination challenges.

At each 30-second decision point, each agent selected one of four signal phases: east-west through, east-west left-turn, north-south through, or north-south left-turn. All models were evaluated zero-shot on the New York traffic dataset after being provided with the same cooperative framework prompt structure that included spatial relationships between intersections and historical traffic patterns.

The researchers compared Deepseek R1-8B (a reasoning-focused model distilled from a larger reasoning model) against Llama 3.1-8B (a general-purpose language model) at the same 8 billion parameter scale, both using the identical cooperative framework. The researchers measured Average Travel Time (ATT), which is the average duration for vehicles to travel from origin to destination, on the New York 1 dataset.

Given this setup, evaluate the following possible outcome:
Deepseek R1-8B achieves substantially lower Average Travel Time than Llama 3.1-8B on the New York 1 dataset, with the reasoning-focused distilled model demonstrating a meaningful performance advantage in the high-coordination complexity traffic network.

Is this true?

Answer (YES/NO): NO